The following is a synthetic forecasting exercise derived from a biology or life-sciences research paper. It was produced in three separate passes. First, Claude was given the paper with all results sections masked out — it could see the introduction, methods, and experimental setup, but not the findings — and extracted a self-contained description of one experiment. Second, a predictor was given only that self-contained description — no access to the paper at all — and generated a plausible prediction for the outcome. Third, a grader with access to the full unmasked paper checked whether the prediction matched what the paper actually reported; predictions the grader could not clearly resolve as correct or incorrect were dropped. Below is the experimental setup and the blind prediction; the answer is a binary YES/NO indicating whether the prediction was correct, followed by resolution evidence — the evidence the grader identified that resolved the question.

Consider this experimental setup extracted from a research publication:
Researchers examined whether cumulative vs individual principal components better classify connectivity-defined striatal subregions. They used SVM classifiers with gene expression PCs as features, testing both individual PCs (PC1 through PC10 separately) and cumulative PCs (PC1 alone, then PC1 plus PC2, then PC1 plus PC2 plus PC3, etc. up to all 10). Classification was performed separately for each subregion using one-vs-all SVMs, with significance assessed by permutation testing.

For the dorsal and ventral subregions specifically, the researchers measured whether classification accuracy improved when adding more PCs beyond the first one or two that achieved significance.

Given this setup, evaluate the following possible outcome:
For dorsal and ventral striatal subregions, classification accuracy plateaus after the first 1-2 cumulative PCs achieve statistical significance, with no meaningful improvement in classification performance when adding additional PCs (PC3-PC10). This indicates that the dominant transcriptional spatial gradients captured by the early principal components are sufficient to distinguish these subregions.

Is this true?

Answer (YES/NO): YES